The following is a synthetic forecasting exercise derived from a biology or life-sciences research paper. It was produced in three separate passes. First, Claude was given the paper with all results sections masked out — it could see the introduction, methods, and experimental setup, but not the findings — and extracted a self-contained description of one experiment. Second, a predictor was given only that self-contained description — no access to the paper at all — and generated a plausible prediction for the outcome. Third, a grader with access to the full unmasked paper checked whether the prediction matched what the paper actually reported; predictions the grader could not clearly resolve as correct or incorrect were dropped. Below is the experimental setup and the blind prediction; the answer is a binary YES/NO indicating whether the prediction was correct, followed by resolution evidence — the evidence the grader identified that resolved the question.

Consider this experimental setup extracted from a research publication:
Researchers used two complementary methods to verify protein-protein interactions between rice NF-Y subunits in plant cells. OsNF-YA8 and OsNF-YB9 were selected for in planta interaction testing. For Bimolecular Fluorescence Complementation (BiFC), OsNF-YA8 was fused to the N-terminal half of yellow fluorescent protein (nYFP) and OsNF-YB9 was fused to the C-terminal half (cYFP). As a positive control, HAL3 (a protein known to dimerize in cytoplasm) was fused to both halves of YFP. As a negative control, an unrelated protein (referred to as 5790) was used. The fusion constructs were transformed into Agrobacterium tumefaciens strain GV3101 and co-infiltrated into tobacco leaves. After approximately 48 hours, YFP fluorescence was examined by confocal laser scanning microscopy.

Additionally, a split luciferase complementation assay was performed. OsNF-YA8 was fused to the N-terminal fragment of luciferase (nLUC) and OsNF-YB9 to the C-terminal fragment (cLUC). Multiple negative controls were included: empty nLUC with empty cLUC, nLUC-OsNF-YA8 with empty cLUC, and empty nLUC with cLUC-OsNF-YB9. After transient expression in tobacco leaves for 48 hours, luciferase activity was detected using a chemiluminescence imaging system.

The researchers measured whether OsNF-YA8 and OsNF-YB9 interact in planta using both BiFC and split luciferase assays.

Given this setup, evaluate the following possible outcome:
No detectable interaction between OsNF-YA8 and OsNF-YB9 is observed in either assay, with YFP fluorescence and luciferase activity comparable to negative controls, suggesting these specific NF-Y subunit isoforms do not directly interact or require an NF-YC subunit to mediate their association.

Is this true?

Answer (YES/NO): NO